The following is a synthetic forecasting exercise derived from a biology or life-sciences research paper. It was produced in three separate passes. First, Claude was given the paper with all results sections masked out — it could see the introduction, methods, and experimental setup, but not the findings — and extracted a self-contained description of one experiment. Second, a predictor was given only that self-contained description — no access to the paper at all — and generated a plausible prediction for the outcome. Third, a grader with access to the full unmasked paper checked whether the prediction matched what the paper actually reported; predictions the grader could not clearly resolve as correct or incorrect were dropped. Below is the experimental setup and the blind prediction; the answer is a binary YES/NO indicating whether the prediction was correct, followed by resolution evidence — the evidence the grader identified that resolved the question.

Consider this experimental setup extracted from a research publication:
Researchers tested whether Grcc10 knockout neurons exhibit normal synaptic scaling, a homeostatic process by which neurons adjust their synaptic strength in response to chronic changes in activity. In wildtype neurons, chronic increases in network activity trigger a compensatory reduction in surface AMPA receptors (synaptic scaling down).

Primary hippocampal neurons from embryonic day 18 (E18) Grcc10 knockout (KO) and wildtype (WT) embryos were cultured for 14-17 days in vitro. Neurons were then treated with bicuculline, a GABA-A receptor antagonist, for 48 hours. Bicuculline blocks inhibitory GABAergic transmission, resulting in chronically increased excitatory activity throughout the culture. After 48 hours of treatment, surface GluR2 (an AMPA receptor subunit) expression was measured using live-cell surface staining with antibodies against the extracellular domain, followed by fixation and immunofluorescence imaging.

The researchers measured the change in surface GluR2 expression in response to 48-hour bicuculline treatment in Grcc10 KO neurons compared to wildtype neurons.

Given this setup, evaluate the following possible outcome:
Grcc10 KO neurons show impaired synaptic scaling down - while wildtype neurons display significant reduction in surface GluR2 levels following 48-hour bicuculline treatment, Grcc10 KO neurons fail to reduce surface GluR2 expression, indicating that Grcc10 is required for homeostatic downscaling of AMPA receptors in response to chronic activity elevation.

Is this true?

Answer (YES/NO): YES